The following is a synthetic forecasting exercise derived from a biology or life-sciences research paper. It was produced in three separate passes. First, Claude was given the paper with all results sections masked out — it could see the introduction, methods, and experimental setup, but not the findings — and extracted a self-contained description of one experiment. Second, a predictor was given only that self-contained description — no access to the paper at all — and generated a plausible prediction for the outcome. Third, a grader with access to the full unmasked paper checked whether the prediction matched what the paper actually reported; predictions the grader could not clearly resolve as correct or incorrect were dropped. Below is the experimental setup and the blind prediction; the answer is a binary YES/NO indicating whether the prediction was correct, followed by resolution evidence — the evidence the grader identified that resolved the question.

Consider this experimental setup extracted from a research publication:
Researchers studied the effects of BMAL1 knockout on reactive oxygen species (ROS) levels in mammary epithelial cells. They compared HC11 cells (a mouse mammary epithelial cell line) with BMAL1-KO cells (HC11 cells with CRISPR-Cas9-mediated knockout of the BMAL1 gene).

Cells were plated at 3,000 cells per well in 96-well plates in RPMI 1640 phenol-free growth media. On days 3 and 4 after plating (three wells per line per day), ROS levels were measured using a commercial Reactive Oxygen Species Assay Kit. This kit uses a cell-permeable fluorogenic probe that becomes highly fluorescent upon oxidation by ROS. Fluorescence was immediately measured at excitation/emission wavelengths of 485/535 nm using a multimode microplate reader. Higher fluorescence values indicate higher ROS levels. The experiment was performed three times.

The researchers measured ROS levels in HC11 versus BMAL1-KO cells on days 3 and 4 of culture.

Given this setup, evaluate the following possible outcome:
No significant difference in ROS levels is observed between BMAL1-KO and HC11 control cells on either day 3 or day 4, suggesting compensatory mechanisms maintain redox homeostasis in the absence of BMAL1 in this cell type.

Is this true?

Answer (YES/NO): NO